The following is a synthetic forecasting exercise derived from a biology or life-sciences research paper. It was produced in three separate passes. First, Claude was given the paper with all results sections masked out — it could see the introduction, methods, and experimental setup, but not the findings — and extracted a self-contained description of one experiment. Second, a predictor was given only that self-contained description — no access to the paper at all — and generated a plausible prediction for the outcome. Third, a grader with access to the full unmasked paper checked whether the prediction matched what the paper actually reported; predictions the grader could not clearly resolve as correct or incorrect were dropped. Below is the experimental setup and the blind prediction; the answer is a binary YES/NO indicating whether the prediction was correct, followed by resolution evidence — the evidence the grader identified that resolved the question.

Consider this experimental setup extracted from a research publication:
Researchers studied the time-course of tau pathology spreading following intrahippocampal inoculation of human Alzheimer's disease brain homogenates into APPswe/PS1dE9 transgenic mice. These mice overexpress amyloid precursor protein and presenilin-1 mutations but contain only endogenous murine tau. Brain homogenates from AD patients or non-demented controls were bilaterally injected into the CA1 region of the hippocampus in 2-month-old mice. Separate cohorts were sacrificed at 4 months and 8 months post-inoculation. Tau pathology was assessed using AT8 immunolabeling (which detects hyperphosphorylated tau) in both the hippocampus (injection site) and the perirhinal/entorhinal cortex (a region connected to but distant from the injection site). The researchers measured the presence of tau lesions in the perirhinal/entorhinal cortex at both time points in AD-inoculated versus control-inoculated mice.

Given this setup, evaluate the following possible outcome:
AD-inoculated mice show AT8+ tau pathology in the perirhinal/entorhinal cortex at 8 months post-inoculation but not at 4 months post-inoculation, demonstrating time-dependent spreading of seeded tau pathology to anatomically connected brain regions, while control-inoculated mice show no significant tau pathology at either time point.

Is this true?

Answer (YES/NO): NO